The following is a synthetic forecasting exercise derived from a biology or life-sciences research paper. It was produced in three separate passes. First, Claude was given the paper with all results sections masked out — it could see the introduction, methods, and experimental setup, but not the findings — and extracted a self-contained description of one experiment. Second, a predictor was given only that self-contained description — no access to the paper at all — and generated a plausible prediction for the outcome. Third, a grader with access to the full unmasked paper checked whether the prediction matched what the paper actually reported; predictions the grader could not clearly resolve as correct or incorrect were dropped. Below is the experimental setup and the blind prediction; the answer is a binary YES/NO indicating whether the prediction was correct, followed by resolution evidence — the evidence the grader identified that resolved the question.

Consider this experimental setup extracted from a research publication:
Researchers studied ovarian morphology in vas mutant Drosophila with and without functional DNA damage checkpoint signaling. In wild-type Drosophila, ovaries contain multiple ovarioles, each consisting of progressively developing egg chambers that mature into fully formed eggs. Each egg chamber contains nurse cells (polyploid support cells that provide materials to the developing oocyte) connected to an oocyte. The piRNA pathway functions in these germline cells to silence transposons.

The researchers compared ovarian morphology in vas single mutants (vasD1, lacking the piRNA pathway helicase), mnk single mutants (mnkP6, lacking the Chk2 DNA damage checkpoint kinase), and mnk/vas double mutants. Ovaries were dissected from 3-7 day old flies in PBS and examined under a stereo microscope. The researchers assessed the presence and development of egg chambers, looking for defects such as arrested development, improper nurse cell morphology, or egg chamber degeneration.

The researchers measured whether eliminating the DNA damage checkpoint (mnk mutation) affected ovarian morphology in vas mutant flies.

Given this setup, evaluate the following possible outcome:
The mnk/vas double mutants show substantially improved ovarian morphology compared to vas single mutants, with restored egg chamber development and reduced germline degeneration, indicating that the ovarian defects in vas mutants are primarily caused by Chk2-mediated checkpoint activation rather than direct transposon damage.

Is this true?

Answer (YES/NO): YES